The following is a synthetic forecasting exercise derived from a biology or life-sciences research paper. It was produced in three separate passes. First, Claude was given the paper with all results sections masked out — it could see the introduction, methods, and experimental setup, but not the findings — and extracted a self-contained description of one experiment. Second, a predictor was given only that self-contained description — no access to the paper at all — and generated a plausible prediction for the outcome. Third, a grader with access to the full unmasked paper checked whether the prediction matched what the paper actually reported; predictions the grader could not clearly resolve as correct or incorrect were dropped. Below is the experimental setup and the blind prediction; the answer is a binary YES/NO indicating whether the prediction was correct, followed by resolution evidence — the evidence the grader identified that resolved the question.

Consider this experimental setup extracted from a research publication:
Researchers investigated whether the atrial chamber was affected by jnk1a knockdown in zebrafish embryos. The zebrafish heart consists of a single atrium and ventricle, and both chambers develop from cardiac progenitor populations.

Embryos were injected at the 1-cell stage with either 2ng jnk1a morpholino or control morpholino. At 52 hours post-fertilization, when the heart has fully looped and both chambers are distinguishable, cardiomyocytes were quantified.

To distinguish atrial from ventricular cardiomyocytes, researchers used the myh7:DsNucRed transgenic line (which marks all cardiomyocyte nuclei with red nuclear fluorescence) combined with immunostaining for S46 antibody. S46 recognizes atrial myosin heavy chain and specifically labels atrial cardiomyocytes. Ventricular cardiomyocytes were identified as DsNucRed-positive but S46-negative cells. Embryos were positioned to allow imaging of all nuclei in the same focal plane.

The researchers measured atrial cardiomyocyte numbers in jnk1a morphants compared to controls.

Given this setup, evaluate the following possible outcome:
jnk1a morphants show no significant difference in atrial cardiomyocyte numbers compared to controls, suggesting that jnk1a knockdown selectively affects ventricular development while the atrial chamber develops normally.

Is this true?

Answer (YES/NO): YES